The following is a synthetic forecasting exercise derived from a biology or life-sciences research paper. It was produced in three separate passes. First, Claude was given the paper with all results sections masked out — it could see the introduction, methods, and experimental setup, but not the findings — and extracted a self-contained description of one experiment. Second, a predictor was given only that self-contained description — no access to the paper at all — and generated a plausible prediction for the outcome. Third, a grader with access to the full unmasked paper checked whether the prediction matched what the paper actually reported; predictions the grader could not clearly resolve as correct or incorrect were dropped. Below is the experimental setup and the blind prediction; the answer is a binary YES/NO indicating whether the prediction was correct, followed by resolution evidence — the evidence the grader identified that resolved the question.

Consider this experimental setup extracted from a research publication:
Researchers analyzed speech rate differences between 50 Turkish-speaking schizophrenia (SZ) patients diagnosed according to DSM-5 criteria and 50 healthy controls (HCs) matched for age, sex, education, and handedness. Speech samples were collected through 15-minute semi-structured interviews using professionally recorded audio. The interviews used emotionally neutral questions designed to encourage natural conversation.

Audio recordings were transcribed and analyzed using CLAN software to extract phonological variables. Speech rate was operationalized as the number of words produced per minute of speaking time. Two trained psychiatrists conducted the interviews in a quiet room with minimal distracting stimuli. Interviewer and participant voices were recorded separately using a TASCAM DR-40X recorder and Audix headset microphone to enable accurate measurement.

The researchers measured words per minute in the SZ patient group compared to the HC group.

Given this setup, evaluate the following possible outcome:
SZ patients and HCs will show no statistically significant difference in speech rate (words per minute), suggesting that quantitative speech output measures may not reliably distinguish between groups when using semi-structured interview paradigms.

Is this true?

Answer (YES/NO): NO